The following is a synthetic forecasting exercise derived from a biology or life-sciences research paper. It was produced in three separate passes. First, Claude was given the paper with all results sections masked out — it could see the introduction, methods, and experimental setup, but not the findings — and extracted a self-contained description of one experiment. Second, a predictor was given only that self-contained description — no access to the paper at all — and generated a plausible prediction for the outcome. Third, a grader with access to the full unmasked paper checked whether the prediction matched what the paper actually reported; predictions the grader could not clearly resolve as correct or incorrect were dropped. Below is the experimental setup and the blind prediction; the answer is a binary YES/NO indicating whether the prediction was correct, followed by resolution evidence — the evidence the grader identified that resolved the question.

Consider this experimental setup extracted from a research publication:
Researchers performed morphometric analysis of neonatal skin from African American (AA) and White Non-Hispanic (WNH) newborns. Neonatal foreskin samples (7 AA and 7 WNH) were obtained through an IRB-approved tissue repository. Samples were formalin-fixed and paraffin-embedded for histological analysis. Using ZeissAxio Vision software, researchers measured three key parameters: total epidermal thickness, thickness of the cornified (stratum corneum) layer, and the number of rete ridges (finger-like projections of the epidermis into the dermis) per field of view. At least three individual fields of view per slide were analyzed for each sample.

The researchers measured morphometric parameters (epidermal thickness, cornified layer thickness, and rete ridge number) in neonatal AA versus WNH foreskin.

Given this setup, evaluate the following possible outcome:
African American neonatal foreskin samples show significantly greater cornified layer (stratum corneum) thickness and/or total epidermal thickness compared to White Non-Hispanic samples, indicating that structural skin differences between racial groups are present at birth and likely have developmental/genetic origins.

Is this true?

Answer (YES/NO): YES